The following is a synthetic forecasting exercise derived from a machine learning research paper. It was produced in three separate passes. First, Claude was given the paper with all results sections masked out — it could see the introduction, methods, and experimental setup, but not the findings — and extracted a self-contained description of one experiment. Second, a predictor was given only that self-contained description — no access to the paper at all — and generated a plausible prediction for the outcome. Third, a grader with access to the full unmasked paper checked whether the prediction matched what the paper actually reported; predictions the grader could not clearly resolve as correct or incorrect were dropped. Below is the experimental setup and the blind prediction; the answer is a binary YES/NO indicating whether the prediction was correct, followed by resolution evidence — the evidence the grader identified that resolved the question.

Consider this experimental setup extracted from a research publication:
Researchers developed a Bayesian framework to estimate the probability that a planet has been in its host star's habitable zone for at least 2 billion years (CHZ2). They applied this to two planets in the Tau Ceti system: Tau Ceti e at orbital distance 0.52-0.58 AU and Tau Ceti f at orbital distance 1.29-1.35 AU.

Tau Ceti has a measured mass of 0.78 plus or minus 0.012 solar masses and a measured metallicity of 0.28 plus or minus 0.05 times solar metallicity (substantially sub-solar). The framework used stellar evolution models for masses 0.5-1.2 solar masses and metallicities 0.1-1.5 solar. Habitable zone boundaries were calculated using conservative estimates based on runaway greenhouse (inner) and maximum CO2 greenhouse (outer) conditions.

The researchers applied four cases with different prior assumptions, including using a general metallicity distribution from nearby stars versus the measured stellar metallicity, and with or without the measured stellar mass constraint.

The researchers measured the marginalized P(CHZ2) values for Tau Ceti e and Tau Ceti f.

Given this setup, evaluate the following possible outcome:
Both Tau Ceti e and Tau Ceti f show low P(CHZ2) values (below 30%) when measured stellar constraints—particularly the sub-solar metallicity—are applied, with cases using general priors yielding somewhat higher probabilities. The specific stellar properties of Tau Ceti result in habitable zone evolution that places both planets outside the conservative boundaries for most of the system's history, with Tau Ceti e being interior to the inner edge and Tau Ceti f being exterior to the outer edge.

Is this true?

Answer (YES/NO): NO